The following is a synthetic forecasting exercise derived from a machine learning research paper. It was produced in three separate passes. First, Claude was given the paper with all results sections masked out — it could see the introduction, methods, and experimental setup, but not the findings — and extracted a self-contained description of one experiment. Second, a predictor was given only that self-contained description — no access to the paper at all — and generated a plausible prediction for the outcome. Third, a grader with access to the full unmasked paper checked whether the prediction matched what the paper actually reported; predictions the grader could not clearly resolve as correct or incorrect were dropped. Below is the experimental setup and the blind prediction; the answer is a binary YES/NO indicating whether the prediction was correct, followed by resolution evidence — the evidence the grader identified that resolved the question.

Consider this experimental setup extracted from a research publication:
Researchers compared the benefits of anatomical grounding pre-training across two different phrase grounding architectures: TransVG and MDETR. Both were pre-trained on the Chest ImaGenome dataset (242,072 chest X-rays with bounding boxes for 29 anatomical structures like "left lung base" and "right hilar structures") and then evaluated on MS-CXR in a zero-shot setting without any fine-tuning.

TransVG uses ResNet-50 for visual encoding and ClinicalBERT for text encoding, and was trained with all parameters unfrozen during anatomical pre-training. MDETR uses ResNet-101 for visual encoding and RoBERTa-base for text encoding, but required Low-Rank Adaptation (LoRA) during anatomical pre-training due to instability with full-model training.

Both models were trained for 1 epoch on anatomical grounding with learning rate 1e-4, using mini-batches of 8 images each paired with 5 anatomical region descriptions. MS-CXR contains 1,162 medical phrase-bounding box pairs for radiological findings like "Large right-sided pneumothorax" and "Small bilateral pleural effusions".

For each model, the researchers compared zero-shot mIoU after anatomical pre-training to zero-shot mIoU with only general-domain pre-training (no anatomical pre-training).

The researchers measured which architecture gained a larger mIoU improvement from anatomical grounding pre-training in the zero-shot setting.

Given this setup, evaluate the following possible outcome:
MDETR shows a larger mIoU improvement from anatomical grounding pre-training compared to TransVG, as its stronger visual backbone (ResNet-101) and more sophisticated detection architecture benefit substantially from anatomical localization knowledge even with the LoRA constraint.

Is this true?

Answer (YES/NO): NO